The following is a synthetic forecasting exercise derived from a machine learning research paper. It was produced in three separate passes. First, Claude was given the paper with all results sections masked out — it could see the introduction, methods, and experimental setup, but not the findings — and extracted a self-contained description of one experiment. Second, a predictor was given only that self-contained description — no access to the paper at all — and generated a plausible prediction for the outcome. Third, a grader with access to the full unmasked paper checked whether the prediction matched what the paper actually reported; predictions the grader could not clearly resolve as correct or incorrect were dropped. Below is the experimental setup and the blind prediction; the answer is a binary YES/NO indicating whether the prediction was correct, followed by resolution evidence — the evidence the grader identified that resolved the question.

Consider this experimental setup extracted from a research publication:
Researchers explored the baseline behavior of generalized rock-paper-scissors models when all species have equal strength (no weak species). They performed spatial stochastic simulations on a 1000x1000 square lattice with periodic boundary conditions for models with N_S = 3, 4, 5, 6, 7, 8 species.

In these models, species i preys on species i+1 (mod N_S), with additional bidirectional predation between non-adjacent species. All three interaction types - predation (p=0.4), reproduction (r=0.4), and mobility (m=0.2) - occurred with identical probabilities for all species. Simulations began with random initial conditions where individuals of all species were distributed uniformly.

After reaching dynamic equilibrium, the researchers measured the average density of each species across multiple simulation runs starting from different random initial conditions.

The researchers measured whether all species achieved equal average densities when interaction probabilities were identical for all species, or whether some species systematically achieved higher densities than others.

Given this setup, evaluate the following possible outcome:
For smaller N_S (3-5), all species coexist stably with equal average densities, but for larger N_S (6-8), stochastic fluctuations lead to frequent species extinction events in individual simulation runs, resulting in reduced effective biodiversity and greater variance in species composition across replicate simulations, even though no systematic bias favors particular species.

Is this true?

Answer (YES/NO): NO